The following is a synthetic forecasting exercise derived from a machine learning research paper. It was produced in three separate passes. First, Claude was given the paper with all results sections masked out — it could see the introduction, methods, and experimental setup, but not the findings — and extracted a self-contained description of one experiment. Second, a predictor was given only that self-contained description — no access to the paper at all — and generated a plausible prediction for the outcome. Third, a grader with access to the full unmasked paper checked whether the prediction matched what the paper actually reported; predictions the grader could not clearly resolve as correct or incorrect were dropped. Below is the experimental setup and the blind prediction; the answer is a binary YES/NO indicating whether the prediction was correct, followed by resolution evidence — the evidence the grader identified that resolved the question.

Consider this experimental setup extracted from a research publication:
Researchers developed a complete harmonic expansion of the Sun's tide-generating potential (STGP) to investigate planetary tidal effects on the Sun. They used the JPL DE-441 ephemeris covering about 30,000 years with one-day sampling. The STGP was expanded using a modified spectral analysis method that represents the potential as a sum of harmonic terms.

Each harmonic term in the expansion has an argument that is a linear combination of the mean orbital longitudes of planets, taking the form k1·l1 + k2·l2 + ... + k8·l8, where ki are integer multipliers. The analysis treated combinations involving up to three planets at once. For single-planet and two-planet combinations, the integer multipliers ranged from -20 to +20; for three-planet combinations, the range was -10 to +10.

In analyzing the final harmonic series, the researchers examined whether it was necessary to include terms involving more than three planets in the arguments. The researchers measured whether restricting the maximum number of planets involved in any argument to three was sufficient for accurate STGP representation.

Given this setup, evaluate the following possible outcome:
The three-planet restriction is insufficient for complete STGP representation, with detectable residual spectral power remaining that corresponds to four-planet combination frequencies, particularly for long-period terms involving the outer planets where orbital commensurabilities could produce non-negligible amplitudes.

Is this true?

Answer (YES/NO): NO